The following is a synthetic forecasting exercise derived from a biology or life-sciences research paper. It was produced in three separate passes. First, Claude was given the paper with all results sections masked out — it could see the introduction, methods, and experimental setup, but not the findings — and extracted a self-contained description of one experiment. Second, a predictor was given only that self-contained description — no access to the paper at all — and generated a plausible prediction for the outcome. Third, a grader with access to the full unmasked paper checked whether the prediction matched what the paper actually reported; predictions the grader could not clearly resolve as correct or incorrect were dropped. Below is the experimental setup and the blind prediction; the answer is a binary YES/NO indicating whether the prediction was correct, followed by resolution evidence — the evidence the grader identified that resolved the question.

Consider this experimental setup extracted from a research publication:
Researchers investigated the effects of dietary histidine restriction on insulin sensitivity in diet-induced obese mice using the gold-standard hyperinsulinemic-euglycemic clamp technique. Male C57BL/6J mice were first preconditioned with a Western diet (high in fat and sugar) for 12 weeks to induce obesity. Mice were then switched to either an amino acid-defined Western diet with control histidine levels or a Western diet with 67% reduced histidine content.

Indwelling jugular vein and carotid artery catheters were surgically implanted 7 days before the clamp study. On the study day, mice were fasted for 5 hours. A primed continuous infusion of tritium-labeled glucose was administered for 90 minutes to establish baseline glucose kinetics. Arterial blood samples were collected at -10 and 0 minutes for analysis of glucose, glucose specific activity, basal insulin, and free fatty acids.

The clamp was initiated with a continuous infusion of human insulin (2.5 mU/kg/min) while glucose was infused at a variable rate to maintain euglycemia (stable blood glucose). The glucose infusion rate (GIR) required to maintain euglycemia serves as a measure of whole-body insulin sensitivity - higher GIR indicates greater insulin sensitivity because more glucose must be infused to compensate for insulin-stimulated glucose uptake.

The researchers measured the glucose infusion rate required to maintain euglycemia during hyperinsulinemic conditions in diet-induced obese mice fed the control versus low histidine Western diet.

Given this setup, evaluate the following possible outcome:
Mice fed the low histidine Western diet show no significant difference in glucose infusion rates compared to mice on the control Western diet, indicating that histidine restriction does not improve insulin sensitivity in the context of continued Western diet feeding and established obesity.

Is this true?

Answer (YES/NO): NO